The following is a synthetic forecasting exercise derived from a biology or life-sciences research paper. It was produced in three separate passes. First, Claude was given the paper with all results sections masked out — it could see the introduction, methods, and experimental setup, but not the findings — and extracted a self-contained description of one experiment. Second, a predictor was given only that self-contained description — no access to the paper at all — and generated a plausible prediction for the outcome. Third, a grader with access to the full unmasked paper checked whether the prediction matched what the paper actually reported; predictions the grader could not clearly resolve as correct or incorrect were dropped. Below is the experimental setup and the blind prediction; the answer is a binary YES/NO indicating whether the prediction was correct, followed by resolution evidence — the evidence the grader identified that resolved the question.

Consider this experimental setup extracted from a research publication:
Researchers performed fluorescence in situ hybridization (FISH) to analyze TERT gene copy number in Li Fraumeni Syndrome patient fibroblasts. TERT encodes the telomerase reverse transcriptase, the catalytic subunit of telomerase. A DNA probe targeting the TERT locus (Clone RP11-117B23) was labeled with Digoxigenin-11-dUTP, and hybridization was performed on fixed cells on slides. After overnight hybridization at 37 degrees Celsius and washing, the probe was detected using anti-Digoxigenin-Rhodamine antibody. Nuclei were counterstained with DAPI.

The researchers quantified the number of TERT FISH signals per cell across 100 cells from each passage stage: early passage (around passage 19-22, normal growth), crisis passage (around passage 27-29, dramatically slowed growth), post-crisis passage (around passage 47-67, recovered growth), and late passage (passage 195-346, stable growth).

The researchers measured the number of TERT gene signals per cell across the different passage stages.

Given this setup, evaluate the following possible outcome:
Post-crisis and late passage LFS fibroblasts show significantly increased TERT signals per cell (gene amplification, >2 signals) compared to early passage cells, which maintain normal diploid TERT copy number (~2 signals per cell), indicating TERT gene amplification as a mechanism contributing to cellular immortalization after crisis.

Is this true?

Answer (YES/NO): YES